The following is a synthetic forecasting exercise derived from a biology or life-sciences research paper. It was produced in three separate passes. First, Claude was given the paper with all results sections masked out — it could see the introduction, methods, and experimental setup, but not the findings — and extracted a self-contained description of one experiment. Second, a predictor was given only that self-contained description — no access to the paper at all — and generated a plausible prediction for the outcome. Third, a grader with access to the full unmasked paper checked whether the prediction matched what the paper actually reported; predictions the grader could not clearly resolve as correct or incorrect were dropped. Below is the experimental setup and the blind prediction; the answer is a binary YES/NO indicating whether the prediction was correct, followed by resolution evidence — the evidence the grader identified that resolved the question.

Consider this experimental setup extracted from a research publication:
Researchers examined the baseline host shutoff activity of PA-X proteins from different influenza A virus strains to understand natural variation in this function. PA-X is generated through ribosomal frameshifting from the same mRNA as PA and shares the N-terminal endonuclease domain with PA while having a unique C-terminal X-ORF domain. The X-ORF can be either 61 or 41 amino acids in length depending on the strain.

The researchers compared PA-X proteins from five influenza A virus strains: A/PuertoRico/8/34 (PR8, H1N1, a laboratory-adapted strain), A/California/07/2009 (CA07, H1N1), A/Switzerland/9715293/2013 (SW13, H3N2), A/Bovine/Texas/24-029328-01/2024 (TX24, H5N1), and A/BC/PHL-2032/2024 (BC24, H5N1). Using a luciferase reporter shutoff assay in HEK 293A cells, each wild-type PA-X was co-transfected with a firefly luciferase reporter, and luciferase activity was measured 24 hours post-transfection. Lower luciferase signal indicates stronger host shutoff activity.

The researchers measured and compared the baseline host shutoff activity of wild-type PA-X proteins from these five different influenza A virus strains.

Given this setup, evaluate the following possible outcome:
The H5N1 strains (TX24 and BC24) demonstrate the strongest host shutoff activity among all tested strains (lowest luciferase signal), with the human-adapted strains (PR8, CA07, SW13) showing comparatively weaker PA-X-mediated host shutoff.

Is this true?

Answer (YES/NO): NO